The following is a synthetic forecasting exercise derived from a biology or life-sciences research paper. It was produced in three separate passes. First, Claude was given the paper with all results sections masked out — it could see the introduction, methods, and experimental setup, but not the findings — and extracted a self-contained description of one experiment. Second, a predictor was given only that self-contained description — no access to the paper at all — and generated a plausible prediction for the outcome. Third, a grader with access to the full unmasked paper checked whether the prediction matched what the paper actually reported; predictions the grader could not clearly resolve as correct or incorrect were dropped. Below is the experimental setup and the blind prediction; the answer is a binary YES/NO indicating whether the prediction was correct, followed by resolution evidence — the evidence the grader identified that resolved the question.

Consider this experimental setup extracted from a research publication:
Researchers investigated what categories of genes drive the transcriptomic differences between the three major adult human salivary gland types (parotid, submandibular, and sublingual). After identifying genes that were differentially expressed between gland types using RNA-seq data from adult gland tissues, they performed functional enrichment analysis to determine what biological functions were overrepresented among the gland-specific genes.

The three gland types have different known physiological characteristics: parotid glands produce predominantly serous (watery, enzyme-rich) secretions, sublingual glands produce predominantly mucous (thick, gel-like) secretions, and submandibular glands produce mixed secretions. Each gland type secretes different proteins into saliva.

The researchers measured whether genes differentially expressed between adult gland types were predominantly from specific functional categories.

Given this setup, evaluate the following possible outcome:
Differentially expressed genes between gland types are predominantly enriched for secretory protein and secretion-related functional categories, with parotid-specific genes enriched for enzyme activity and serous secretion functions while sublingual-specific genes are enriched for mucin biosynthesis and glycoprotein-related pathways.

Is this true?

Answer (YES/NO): YES